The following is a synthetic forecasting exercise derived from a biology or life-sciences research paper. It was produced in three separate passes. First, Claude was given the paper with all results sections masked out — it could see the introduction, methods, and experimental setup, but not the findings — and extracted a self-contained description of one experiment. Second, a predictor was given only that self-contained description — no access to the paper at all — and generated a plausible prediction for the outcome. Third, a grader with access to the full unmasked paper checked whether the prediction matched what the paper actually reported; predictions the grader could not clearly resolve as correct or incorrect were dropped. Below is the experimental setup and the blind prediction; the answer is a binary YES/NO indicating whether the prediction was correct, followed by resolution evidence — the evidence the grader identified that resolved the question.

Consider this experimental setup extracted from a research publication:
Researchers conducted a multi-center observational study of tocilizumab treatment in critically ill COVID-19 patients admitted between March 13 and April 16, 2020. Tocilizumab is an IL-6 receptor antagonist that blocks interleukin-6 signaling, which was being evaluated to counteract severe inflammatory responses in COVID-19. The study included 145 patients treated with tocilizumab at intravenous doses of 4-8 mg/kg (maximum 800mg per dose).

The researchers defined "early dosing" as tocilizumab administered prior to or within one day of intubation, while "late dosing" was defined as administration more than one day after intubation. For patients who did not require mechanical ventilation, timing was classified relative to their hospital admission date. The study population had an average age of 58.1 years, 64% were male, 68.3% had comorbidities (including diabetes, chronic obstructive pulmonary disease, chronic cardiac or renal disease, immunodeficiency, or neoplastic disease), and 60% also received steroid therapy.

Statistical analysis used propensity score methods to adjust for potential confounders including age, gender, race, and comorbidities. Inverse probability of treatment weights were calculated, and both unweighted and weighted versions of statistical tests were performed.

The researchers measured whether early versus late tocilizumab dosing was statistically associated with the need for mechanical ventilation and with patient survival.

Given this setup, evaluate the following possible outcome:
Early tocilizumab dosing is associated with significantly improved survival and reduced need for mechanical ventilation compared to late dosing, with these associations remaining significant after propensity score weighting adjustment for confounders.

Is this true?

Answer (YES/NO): YES